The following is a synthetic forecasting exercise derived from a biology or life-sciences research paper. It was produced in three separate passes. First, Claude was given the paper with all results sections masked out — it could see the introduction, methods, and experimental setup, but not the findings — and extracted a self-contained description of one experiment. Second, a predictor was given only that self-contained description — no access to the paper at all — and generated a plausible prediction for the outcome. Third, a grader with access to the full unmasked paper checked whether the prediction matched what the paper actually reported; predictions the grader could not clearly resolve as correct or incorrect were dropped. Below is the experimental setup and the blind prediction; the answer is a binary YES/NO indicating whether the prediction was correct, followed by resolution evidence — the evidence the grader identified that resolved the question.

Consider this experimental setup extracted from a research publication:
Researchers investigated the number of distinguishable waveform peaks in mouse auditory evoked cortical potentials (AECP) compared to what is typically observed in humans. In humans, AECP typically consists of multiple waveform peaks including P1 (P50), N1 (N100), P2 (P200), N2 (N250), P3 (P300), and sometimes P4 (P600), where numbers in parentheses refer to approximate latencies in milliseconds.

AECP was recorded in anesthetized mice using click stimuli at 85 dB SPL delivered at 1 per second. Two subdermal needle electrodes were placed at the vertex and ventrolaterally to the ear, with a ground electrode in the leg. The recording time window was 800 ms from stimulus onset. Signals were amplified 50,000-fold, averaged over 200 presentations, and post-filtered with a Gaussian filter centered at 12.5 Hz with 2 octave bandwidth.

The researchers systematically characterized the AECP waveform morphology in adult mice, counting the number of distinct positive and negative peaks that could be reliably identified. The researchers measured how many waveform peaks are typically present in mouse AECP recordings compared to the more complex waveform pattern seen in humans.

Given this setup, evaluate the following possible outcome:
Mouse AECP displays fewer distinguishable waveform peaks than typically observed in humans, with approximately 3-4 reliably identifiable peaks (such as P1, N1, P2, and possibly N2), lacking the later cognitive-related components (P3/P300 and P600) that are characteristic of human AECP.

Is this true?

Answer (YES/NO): NO